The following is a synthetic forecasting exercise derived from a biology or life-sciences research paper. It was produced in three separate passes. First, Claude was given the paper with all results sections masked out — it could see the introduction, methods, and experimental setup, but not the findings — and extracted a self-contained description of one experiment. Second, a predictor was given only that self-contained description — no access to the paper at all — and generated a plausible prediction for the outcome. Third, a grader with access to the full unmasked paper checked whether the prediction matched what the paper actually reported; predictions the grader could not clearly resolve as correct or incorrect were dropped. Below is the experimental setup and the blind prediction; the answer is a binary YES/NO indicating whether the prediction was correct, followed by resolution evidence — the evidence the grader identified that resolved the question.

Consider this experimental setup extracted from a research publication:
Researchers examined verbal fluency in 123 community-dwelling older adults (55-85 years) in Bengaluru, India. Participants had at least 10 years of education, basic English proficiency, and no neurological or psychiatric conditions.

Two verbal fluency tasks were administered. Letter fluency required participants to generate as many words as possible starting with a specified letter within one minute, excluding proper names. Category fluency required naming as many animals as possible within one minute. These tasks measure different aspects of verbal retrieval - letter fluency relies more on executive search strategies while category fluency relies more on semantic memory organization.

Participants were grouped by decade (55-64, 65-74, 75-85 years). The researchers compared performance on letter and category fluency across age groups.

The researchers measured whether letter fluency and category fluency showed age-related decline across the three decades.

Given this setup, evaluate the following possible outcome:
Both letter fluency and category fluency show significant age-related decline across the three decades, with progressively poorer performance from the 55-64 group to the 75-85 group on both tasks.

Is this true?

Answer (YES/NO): NO